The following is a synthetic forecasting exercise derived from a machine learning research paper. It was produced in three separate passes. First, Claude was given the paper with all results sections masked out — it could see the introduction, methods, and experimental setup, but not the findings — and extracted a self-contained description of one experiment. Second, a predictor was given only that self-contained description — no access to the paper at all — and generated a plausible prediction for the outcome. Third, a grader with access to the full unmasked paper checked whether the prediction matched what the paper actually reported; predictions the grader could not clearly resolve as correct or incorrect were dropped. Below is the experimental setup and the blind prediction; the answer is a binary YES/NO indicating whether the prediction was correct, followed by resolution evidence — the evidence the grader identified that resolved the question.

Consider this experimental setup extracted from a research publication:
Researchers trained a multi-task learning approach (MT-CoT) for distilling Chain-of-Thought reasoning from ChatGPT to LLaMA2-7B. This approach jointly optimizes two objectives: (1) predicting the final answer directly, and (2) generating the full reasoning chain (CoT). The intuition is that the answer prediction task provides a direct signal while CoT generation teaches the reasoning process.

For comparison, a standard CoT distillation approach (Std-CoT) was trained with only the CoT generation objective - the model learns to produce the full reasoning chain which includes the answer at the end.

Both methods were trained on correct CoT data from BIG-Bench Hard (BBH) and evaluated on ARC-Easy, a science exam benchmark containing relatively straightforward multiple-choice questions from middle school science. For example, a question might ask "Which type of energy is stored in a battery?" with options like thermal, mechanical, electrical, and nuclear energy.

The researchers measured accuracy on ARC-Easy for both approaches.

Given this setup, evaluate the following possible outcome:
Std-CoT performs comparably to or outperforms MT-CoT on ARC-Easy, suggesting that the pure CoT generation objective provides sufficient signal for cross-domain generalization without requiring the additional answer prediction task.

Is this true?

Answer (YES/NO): YES